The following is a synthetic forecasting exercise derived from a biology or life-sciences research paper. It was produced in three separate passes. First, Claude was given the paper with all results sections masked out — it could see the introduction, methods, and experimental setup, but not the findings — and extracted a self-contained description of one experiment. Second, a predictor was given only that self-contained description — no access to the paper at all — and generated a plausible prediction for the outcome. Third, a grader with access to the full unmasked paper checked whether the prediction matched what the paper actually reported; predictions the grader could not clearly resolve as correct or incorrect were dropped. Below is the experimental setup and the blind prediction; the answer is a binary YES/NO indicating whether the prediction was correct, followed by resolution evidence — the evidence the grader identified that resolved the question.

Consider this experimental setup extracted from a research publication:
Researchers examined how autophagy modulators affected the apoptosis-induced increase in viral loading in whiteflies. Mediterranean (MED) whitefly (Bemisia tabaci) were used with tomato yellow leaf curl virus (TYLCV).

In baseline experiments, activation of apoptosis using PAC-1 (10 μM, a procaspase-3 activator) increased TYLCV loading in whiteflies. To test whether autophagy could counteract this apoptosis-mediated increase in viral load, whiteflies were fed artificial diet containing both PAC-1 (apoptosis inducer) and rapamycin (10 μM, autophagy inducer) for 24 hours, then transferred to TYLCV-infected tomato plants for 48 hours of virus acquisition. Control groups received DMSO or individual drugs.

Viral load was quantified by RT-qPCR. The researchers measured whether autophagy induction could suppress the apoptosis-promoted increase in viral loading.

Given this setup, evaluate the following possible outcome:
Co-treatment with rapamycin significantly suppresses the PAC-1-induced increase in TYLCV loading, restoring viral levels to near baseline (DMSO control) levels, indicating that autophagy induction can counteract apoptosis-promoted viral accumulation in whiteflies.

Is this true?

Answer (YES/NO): YES